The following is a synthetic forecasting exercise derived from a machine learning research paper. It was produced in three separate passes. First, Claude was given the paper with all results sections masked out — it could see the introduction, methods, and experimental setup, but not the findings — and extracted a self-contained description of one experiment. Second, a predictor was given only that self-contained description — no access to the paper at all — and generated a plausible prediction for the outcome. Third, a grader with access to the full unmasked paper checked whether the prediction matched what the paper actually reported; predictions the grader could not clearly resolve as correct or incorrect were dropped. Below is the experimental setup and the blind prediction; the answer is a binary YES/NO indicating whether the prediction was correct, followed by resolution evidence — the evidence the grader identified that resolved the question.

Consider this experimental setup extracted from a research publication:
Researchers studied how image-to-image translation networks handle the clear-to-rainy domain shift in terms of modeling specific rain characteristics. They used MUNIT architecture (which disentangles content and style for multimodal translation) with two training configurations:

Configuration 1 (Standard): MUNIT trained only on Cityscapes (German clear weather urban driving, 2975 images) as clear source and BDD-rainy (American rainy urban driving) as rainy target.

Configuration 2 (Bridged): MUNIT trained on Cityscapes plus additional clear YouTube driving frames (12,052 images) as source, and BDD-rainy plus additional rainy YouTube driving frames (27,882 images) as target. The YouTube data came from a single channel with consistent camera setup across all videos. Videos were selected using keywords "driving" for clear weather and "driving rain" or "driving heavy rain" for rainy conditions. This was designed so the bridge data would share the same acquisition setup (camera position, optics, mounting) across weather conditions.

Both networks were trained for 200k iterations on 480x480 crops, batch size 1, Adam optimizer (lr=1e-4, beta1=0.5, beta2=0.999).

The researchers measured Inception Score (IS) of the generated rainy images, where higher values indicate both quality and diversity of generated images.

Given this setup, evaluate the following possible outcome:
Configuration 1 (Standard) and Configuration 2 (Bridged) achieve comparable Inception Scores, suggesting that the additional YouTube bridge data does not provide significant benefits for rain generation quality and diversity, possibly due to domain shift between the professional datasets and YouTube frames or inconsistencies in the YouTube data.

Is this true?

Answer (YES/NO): NO